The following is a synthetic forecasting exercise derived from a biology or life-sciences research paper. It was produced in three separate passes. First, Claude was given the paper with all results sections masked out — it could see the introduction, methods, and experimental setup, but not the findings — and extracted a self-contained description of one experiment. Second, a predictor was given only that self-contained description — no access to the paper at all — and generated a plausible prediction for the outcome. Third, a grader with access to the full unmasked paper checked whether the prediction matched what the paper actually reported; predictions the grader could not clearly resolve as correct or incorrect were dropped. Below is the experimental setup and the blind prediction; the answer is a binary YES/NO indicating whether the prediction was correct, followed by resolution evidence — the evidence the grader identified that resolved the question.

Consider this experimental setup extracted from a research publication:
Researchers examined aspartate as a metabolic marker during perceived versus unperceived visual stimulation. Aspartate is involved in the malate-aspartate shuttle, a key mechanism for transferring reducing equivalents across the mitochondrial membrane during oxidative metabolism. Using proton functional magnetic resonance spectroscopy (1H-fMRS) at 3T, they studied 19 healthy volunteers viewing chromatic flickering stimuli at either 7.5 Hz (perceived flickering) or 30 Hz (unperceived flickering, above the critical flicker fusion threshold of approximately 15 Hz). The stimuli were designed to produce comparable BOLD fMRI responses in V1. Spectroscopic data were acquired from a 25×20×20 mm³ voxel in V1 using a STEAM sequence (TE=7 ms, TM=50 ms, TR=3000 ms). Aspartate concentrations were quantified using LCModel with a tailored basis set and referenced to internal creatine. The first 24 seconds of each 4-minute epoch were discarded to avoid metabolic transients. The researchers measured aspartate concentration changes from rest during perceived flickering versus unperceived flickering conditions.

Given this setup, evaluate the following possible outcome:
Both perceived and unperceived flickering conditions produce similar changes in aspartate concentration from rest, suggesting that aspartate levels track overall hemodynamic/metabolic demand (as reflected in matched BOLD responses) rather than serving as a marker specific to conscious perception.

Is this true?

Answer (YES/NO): NO